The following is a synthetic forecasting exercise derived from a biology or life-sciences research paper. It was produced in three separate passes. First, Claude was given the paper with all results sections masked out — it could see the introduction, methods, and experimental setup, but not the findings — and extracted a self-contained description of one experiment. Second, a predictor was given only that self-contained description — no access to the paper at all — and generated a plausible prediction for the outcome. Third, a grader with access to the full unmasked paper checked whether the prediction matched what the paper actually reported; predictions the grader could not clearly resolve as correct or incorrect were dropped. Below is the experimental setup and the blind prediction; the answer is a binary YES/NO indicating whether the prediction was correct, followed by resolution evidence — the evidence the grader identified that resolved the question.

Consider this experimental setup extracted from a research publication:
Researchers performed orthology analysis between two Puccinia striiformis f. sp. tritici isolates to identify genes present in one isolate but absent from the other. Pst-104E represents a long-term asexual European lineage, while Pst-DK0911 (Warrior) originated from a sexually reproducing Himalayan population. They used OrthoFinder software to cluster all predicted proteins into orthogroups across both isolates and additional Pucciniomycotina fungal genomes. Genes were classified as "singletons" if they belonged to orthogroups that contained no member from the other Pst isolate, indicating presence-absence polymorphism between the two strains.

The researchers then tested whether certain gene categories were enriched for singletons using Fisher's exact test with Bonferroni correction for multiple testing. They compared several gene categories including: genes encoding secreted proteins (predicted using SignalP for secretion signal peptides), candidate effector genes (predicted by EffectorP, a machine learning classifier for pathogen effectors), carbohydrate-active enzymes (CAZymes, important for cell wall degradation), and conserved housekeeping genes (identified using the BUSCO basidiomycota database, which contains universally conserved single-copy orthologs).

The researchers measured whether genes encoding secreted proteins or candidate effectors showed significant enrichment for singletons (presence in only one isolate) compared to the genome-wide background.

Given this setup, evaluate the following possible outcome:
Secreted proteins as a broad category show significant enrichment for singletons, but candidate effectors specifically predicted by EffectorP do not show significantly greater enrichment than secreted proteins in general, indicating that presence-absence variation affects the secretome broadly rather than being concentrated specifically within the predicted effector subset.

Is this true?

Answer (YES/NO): NO